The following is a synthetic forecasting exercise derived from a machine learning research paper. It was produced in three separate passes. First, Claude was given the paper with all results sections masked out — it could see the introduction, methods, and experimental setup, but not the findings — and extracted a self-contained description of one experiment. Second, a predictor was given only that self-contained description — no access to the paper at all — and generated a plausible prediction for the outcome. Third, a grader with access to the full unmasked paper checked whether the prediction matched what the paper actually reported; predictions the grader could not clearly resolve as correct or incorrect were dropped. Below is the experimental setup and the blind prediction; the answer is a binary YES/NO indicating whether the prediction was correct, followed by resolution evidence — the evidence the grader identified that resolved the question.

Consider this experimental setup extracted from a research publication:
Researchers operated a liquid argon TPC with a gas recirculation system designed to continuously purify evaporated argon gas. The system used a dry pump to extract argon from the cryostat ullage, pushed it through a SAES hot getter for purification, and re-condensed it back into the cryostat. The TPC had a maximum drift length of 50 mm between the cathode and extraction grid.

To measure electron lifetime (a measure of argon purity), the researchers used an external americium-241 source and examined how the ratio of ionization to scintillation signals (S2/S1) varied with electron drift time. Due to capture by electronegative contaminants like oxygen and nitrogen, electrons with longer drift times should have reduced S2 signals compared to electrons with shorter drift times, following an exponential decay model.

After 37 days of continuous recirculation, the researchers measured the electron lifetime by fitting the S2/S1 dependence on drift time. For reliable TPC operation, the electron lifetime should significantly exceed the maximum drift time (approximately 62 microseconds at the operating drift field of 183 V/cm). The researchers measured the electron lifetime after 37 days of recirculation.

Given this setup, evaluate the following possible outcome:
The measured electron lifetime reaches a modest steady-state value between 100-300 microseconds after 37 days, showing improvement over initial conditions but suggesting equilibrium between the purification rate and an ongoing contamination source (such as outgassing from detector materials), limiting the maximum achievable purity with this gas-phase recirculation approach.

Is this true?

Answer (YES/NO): NO